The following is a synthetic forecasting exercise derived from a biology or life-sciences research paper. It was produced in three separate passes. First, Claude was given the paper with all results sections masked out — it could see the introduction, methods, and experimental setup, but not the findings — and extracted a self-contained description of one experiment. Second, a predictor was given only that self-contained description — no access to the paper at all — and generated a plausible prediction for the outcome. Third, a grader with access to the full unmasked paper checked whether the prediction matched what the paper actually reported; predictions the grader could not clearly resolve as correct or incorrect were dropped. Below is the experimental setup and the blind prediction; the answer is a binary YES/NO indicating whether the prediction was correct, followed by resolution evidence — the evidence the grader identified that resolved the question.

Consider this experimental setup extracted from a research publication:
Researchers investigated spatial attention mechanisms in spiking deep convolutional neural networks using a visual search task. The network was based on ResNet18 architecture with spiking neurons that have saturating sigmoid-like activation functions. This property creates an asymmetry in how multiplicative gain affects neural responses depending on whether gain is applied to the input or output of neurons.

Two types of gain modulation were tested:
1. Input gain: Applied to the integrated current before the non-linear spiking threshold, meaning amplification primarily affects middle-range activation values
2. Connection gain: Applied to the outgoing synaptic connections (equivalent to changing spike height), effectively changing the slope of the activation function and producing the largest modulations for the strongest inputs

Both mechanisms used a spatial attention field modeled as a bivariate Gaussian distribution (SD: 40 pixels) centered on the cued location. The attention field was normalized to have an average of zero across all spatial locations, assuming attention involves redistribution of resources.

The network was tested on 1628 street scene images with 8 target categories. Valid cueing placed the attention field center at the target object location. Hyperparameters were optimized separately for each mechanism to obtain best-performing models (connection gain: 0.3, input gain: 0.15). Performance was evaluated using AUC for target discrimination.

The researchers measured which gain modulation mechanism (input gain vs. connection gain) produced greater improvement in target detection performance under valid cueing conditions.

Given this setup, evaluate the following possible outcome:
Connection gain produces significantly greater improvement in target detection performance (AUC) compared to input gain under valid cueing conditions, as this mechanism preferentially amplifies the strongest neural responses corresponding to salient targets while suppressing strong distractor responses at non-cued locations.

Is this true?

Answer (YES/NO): YES